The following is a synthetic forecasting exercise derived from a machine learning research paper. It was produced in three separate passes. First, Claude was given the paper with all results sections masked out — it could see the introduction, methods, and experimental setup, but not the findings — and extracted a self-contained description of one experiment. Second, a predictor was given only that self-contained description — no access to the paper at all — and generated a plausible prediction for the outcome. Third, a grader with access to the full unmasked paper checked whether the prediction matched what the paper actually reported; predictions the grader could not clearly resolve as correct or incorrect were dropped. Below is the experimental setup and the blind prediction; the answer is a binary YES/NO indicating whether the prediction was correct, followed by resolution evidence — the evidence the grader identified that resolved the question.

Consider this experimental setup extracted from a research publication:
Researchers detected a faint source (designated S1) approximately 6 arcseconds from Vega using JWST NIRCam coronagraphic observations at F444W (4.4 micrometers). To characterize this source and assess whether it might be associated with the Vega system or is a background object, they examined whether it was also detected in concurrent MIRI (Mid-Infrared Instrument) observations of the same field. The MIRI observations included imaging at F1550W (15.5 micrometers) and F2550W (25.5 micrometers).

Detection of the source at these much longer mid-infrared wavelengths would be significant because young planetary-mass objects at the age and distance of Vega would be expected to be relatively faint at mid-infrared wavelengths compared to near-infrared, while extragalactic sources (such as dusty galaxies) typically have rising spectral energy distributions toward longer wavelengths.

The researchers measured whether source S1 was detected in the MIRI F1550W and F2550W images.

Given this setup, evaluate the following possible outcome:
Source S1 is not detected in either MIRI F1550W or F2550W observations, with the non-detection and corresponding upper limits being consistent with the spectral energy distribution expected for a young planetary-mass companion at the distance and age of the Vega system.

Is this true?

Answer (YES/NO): NO